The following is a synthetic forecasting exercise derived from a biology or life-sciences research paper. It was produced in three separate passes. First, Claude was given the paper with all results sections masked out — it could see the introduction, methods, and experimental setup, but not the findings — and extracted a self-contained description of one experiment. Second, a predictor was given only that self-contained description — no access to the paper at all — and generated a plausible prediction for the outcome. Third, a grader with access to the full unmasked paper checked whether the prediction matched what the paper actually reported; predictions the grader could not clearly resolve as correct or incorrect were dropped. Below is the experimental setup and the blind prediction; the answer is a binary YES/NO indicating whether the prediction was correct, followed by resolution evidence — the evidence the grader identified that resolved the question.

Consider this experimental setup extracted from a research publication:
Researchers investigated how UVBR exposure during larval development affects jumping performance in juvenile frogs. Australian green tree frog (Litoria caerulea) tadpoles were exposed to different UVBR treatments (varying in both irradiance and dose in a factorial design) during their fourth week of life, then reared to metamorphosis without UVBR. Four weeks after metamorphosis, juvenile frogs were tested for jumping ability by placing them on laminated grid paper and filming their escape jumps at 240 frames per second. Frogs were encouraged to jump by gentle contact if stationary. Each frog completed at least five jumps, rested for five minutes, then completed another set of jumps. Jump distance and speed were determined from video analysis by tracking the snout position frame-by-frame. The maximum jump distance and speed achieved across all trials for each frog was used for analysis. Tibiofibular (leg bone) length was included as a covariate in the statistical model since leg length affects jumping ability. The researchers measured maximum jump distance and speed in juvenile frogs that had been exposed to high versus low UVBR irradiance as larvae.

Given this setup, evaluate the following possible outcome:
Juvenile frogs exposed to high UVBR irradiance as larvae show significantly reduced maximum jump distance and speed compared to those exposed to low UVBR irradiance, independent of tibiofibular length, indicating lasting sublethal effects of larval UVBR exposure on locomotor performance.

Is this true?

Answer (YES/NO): NO